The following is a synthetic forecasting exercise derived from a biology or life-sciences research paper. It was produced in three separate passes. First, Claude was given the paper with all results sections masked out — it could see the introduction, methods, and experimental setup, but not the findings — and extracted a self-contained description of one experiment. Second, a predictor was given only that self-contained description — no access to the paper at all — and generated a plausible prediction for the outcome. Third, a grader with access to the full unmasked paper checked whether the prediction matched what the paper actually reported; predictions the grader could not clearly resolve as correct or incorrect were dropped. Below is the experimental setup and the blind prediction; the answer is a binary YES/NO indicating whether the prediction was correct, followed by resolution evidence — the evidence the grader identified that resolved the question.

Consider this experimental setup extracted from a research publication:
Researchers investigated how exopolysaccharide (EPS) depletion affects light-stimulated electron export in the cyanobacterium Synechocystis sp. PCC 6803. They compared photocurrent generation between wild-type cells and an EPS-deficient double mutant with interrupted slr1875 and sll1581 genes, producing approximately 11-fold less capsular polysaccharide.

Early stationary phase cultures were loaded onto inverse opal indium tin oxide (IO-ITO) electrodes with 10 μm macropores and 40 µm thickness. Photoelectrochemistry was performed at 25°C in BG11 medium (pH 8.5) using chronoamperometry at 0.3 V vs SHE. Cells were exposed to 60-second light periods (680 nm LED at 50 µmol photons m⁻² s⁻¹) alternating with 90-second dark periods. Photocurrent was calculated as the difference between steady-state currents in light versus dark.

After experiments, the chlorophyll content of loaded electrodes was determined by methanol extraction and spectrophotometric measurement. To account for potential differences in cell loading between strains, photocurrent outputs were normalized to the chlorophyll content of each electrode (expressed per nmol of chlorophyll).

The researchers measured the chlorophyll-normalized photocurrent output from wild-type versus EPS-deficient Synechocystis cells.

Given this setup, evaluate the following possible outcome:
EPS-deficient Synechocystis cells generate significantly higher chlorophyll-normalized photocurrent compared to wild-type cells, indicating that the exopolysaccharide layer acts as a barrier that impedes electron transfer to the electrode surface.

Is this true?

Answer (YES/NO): YES